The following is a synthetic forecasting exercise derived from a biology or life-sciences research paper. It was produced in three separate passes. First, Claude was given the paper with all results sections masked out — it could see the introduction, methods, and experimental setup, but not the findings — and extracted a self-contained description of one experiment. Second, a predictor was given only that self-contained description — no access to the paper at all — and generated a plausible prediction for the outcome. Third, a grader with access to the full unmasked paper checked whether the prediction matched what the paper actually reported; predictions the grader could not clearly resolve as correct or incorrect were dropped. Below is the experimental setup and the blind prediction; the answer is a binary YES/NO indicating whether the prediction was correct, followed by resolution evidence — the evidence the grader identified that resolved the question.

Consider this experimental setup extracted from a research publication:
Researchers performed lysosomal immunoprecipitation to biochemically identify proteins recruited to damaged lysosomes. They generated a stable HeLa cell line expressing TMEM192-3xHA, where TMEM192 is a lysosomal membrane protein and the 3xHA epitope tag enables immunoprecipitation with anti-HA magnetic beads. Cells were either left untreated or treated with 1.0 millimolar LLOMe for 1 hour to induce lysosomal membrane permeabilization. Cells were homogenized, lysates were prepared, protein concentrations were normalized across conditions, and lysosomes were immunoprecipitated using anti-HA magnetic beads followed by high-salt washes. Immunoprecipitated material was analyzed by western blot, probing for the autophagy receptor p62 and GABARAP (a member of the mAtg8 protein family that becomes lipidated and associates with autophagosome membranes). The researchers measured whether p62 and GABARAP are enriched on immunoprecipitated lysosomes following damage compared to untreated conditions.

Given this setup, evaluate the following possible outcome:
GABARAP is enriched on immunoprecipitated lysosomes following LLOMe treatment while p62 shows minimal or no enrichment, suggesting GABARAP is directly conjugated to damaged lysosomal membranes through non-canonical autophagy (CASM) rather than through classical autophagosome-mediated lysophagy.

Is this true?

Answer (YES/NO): NO